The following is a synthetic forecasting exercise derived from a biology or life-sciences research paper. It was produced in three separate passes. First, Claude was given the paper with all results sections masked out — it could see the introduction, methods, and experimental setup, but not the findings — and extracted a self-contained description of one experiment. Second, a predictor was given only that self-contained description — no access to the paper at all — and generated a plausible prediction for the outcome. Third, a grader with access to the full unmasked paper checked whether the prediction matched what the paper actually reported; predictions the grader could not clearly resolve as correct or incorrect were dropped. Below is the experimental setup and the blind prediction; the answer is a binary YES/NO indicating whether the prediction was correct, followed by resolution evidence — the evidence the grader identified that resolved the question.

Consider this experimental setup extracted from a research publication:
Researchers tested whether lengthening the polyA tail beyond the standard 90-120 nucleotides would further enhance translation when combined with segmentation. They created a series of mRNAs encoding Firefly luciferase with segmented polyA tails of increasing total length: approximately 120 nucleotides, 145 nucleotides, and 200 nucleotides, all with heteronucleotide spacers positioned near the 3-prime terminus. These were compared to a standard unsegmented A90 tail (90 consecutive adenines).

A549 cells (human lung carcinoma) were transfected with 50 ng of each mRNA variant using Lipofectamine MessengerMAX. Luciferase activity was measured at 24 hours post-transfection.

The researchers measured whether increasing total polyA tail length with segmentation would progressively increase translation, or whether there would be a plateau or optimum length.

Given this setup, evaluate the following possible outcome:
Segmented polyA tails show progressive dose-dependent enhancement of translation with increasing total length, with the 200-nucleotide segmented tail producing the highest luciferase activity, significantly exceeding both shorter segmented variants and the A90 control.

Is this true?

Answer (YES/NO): YES